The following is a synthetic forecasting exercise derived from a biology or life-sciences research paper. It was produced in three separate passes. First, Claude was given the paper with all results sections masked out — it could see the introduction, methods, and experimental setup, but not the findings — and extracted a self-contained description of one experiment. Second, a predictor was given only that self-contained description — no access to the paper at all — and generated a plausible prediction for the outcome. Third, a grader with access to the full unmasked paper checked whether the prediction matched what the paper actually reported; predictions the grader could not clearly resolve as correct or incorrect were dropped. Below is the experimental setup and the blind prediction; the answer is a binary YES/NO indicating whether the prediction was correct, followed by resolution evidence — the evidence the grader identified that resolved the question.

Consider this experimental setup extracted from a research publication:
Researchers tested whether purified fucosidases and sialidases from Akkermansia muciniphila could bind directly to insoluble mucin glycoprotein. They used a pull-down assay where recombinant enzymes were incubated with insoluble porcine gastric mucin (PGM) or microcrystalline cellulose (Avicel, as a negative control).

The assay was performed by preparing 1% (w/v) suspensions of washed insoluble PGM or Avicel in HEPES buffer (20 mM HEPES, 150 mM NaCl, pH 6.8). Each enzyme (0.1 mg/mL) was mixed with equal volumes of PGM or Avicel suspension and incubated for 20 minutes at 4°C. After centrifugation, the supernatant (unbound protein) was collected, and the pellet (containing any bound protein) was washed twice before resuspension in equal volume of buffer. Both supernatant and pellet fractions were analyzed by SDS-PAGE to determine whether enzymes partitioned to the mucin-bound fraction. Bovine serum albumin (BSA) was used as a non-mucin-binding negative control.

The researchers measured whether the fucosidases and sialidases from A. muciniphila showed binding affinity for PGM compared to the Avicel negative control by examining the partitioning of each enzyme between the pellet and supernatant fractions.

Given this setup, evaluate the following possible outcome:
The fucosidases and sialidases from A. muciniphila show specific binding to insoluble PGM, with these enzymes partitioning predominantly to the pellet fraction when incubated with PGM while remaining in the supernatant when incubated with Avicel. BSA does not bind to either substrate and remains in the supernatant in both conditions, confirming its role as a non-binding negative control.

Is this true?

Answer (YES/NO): NO